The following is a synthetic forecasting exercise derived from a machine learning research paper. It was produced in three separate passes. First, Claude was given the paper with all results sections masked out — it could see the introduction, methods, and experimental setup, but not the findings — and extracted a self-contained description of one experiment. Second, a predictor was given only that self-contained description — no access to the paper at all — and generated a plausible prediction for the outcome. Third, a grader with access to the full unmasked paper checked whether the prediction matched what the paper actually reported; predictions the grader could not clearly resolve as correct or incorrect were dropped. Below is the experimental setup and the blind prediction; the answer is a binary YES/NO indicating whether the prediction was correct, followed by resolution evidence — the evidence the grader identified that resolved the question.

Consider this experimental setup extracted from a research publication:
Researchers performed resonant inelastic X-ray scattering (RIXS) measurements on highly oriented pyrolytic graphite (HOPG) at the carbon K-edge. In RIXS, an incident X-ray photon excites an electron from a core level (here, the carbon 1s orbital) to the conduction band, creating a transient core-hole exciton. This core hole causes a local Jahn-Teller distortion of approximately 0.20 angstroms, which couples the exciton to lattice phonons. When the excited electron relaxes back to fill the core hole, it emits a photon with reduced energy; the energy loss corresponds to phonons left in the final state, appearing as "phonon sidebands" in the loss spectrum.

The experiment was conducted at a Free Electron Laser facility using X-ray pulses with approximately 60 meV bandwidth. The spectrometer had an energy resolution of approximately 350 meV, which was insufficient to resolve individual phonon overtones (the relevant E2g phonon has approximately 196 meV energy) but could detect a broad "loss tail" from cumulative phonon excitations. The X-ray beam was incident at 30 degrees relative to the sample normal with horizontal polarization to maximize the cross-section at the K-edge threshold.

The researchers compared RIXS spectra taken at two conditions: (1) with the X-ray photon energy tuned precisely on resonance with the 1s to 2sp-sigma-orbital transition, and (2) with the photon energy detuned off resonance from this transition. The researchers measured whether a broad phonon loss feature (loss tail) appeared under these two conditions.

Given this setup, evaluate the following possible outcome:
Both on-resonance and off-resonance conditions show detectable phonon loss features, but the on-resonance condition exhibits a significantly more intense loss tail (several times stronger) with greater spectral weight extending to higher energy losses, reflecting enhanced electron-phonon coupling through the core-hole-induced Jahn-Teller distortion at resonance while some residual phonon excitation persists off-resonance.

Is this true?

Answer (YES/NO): NO